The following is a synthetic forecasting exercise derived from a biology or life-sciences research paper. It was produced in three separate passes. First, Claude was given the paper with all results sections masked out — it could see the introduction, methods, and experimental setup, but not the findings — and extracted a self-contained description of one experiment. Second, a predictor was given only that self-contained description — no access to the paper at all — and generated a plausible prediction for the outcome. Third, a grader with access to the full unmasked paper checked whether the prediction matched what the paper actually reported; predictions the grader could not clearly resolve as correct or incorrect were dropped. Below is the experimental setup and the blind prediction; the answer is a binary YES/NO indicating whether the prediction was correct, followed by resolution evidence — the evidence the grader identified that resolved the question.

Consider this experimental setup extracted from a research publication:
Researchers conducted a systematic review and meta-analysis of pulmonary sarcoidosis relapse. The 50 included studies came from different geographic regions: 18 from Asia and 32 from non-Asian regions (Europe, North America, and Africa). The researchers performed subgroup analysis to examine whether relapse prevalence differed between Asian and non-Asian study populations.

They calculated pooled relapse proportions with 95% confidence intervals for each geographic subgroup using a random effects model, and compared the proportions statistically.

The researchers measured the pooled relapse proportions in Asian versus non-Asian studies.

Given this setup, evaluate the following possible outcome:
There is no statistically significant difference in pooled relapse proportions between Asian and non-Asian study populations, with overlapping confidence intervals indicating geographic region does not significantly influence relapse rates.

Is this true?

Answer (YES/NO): YES